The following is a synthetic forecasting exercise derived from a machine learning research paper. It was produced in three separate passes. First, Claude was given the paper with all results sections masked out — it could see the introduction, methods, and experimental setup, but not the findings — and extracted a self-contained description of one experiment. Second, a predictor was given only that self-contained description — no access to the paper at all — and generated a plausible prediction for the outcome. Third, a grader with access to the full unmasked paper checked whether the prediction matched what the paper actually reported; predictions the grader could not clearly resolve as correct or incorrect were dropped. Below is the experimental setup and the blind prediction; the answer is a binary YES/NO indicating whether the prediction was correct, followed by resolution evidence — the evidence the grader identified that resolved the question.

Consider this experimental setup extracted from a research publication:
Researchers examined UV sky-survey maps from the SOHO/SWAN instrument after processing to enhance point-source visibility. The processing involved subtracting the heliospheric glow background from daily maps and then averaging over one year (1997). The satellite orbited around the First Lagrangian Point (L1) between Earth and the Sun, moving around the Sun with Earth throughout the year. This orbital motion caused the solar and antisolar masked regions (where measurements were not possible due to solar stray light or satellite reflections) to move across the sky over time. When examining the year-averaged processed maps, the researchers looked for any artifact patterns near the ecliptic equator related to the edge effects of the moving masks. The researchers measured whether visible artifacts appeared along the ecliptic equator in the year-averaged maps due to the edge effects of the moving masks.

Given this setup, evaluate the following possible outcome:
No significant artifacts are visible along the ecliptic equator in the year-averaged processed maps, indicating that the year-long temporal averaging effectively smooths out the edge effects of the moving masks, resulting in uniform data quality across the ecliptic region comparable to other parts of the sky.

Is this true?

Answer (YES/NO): NO